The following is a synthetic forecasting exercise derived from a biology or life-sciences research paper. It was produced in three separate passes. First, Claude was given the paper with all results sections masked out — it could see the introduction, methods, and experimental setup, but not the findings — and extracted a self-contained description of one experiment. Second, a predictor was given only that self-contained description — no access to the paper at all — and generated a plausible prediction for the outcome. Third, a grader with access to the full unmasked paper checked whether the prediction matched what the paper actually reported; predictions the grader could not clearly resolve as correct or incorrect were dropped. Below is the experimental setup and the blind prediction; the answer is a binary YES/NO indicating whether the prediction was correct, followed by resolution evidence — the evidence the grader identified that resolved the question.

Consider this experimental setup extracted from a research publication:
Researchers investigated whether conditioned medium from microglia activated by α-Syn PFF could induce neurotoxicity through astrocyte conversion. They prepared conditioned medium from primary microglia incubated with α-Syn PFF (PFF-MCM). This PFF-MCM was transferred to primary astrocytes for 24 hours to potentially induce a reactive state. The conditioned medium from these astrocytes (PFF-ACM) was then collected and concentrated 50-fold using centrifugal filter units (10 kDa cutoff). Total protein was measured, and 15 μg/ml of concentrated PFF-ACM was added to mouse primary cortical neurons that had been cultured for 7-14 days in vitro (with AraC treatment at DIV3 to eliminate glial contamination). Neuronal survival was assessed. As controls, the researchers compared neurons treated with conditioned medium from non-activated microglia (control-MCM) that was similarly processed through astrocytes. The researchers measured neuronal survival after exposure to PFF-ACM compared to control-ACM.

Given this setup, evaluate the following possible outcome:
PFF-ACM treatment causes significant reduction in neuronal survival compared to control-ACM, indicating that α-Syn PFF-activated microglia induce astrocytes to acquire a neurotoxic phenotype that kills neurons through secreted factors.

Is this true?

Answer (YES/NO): YES